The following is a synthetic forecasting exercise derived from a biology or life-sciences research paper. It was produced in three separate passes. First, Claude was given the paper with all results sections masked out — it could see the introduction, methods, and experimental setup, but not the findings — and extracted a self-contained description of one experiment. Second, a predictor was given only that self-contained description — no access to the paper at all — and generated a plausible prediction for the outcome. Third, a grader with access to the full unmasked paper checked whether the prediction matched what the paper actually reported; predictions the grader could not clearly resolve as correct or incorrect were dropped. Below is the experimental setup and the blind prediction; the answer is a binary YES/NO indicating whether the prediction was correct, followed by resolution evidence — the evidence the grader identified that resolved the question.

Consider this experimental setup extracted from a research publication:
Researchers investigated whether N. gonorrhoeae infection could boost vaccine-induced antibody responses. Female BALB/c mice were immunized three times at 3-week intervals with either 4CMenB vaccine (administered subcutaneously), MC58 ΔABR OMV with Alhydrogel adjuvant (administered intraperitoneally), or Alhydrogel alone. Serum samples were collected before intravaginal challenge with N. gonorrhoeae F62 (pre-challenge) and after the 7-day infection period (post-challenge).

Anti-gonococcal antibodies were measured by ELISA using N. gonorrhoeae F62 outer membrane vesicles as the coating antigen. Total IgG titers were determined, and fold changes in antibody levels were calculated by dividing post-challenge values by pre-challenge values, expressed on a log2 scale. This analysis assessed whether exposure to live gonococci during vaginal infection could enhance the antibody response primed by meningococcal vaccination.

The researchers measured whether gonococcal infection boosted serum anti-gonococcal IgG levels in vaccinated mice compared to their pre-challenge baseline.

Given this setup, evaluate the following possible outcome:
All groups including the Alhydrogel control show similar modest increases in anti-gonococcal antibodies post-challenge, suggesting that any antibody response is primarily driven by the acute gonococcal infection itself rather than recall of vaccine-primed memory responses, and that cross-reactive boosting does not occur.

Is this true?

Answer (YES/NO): NO